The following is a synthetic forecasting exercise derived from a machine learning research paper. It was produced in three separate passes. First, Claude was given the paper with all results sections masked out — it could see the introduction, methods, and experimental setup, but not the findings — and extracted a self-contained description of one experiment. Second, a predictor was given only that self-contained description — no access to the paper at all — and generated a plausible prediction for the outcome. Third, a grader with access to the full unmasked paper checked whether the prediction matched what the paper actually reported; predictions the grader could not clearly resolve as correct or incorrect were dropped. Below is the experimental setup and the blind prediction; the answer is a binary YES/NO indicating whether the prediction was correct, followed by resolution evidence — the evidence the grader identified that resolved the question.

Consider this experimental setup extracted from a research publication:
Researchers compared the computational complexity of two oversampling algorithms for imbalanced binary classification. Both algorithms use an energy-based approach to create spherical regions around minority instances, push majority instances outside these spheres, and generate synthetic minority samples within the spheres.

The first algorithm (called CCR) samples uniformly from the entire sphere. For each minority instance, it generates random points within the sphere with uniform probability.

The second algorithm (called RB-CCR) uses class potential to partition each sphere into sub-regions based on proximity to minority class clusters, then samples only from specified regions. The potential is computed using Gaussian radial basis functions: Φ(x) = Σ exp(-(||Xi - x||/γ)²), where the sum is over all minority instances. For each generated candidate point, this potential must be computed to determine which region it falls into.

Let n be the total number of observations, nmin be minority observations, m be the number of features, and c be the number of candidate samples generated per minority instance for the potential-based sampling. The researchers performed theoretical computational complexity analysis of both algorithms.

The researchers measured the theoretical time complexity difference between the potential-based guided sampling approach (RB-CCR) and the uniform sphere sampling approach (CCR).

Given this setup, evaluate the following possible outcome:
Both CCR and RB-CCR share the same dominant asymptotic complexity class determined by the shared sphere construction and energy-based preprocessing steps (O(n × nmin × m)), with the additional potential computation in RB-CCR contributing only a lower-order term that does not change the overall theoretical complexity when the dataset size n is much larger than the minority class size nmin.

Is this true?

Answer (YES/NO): NO